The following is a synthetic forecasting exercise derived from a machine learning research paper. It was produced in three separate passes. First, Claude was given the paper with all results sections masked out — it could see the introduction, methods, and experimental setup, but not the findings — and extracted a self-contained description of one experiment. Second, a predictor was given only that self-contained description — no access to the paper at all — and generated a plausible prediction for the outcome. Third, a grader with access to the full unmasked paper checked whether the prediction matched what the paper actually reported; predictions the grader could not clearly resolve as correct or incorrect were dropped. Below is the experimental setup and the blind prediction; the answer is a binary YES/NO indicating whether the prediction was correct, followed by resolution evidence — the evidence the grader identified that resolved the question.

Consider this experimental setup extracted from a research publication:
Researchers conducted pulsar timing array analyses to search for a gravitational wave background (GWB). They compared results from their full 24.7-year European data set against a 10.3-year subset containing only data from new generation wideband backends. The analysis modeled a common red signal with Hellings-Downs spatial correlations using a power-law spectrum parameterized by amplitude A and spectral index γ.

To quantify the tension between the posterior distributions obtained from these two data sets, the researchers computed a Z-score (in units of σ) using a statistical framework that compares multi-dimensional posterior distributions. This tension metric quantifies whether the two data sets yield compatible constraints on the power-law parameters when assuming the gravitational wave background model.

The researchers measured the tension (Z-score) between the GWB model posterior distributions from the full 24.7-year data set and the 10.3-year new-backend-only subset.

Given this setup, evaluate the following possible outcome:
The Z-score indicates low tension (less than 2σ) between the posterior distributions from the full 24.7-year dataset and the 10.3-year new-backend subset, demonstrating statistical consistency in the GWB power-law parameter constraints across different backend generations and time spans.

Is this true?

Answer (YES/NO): YES